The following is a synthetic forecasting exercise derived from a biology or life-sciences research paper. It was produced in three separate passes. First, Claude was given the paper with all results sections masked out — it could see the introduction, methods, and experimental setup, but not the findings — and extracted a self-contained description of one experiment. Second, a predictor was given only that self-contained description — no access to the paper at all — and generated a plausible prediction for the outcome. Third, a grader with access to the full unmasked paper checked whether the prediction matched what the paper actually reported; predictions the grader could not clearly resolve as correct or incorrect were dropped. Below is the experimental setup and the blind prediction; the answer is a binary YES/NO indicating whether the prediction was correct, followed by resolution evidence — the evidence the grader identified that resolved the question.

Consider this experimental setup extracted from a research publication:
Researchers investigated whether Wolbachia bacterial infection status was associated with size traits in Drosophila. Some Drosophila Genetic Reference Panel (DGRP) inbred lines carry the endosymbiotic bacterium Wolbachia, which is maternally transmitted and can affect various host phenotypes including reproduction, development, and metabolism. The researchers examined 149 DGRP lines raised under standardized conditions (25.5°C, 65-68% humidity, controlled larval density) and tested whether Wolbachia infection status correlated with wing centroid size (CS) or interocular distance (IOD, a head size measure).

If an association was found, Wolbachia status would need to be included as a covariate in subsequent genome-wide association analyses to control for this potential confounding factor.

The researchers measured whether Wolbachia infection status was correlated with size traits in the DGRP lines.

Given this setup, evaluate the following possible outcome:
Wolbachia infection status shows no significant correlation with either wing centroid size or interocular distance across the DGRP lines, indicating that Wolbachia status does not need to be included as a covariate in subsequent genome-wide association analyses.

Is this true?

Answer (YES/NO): YES